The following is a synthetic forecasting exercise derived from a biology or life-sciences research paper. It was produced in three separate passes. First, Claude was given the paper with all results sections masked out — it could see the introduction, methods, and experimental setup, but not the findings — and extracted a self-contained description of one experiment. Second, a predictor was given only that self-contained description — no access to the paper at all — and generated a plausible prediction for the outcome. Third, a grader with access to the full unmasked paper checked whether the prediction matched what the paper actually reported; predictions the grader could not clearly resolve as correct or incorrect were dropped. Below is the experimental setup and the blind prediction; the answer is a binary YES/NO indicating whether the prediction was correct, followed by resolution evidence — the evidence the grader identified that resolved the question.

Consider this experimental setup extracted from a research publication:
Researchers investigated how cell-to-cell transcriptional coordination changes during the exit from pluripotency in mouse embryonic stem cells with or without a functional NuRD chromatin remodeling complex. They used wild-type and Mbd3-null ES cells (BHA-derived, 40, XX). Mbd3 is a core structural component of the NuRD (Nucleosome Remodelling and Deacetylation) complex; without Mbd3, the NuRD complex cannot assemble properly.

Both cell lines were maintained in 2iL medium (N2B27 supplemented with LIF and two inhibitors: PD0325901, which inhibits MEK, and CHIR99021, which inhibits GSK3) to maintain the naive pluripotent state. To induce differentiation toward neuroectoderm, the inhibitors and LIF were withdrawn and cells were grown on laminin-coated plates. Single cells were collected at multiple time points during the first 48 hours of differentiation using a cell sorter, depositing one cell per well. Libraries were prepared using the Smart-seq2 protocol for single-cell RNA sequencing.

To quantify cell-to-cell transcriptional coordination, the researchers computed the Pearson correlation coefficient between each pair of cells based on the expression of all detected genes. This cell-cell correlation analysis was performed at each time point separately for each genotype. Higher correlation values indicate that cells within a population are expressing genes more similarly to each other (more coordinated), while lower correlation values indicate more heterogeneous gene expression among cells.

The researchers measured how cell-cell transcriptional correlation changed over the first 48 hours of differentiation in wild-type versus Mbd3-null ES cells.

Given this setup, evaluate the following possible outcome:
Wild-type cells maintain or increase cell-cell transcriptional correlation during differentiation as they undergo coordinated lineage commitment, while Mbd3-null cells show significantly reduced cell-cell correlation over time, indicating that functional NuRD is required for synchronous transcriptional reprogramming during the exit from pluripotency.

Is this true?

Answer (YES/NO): NO